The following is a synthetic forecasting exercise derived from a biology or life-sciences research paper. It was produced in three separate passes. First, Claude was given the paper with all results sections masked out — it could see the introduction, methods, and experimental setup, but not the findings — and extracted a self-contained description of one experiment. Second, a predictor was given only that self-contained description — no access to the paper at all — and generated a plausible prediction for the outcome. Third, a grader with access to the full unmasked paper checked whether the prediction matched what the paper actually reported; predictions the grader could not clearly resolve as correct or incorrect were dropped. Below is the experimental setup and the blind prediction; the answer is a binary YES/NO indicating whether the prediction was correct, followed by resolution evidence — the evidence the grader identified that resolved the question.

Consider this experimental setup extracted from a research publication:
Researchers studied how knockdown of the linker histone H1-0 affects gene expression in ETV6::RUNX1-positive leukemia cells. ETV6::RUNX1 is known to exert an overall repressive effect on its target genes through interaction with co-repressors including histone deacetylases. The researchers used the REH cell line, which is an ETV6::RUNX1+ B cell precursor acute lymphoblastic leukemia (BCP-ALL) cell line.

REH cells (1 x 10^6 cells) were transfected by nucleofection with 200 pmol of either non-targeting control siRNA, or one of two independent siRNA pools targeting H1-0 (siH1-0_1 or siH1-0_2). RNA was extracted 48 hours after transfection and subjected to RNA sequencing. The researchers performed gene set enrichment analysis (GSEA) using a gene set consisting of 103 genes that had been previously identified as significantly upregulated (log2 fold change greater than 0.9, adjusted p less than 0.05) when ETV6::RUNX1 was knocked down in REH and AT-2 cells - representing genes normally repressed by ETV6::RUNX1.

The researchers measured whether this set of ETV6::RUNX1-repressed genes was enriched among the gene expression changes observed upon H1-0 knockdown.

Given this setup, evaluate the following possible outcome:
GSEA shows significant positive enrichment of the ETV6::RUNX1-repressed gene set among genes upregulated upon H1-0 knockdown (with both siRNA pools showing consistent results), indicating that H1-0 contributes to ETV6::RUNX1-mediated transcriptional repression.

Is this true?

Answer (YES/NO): YES